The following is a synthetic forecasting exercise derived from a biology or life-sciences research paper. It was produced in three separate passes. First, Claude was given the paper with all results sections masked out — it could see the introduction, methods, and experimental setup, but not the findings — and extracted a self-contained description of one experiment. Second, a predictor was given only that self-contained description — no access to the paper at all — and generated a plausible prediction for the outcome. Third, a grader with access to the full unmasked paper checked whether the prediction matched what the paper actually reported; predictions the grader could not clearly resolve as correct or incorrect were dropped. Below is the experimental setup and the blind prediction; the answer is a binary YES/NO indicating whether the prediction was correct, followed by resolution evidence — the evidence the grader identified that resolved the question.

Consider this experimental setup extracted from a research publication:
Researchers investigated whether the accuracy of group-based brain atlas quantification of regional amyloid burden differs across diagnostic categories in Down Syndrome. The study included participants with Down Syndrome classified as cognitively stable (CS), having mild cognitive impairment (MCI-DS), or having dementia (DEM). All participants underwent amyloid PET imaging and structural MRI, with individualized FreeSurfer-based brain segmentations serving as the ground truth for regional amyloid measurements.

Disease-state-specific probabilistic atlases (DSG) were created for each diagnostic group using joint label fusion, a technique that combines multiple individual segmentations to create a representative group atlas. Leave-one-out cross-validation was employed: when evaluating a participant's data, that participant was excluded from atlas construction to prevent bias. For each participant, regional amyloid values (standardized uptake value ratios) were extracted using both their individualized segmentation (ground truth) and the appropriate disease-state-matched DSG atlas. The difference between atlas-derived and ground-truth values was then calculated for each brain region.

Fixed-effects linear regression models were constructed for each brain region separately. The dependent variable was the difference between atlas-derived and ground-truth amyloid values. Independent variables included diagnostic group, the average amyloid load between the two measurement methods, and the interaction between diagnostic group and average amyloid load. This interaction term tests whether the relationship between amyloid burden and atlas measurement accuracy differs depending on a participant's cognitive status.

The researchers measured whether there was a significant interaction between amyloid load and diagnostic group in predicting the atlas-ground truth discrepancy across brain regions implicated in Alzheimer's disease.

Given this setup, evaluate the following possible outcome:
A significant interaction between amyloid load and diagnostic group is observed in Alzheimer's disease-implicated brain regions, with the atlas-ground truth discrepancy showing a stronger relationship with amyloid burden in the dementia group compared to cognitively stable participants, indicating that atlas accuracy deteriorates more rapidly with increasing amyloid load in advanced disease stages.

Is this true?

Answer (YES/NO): NO